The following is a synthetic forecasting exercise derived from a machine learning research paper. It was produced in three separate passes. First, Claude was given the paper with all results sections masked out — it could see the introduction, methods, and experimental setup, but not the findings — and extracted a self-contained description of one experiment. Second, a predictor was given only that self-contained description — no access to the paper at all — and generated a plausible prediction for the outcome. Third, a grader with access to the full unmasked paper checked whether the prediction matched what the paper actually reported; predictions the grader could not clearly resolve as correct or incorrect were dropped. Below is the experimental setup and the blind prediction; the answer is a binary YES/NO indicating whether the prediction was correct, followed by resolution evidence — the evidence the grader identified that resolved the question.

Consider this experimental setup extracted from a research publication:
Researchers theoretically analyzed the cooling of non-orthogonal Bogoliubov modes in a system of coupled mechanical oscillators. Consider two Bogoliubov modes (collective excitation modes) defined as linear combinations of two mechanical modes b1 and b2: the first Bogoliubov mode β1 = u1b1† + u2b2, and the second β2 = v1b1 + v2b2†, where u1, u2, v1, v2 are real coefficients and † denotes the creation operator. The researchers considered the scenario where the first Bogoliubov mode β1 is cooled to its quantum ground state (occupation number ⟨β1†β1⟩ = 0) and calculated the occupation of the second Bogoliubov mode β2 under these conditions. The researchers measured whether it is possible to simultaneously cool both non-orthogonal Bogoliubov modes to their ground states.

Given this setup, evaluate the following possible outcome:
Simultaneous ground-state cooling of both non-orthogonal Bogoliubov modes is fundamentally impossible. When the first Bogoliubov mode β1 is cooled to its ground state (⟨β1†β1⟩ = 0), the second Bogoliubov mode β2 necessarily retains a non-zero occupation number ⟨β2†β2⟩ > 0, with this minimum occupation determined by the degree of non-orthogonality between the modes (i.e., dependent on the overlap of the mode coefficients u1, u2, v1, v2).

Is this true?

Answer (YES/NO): YES